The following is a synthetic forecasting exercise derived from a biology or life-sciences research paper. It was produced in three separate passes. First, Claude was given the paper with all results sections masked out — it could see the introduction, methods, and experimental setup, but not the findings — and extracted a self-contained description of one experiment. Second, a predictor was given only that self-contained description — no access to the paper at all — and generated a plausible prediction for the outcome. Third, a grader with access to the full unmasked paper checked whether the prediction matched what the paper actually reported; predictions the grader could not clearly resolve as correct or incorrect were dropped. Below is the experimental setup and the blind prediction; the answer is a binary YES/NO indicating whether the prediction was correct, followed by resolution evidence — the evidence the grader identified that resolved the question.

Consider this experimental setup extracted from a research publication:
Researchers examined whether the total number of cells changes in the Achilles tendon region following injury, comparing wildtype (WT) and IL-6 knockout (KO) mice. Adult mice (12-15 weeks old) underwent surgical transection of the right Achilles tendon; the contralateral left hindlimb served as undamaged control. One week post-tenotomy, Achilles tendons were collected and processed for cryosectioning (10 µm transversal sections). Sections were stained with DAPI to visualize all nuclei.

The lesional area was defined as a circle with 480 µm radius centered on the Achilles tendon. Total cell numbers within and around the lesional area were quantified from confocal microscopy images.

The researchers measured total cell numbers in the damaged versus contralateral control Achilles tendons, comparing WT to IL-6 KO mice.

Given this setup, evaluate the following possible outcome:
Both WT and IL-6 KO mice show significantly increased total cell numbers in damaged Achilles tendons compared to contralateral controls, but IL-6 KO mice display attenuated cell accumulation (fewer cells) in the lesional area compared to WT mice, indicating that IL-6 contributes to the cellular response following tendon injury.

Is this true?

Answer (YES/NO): NO